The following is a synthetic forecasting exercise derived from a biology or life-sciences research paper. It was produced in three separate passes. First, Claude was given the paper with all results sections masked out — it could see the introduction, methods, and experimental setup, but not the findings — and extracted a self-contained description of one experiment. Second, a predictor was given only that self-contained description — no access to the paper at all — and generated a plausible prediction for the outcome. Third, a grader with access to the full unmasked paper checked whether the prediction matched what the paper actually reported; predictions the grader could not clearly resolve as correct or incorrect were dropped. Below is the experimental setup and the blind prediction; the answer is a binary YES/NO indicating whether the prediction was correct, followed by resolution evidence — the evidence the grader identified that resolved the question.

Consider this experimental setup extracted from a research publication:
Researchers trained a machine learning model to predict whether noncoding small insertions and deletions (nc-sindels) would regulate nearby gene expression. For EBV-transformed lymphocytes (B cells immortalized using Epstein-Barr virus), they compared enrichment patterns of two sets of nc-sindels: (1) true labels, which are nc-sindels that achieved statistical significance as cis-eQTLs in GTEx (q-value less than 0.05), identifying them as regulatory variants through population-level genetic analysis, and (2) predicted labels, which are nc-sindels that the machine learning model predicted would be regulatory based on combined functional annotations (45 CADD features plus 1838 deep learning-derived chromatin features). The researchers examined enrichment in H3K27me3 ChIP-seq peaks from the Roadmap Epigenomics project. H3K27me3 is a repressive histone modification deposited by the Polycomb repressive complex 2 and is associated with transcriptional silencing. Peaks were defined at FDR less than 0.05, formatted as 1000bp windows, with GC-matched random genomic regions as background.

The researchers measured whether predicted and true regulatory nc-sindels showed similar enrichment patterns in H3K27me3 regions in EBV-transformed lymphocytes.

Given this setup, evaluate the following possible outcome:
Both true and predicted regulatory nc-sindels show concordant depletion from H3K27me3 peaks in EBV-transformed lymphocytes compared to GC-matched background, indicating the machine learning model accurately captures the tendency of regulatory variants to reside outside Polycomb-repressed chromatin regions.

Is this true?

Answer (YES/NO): NO